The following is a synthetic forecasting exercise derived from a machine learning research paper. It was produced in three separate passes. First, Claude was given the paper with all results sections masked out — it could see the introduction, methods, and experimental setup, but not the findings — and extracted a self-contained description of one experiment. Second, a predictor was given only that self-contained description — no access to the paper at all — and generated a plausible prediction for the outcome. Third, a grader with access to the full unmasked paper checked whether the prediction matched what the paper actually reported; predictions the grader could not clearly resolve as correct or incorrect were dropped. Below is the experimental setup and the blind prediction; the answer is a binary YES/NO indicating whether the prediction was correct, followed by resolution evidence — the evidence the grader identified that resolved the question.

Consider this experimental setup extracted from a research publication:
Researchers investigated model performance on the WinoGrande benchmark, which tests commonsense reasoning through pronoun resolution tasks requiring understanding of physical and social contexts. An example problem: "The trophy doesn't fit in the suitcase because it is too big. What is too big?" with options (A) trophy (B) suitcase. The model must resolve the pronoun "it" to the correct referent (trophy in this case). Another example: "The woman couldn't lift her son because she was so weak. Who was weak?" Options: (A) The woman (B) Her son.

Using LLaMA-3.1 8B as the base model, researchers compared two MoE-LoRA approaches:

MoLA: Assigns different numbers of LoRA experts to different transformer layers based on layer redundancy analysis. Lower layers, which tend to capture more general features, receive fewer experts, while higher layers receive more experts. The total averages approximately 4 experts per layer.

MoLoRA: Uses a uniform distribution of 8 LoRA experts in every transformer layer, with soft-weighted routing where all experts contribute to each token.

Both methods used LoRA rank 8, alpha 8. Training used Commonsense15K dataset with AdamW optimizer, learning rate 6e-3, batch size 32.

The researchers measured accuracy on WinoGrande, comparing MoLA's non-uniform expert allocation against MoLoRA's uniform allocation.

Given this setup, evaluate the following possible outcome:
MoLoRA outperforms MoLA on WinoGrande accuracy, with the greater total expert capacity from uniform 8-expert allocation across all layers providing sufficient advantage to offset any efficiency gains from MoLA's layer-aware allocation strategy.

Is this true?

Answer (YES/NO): NO